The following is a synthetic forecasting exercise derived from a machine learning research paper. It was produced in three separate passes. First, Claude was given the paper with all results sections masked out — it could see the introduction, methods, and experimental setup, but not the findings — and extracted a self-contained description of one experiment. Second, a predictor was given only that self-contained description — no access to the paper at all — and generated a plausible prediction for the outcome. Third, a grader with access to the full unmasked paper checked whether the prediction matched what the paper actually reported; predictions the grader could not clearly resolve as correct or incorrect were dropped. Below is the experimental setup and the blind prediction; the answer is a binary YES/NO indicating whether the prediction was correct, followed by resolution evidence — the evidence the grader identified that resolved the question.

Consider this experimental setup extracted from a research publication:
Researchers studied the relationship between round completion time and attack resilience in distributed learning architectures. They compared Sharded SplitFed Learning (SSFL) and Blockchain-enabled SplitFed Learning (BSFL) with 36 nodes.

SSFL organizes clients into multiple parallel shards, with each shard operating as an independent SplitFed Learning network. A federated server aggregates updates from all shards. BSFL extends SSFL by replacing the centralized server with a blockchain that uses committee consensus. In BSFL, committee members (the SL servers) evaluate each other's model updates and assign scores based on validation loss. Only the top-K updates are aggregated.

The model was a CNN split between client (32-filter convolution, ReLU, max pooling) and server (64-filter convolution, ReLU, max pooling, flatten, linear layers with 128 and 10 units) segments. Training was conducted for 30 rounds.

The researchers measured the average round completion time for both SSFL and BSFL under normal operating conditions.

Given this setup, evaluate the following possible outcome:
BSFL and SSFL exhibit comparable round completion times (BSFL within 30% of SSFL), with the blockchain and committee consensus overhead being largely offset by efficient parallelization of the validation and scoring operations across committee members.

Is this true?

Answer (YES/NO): NO